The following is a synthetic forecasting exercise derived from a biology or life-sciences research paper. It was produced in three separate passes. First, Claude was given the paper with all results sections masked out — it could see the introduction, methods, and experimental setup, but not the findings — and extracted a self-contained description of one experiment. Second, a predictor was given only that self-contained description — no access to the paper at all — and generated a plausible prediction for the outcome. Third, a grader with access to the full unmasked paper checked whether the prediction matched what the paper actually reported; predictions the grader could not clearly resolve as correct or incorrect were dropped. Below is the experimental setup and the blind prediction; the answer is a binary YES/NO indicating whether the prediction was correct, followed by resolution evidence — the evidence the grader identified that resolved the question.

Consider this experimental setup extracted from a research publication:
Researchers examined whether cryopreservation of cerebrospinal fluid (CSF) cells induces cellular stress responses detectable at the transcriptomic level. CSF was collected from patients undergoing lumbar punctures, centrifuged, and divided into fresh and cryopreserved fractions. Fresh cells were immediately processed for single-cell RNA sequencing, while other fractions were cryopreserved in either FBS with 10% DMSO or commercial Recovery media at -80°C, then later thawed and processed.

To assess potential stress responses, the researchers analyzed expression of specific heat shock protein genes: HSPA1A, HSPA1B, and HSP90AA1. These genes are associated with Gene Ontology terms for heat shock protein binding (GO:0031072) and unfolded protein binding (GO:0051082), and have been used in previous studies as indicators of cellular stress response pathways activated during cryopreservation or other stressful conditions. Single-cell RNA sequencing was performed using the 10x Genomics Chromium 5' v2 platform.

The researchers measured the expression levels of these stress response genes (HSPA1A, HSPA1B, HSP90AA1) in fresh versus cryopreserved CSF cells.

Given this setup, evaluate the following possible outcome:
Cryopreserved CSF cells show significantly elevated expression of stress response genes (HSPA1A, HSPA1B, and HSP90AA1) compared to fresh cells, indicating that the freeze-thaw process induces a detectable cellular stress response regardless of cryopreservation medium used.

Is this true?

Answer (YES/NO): NO